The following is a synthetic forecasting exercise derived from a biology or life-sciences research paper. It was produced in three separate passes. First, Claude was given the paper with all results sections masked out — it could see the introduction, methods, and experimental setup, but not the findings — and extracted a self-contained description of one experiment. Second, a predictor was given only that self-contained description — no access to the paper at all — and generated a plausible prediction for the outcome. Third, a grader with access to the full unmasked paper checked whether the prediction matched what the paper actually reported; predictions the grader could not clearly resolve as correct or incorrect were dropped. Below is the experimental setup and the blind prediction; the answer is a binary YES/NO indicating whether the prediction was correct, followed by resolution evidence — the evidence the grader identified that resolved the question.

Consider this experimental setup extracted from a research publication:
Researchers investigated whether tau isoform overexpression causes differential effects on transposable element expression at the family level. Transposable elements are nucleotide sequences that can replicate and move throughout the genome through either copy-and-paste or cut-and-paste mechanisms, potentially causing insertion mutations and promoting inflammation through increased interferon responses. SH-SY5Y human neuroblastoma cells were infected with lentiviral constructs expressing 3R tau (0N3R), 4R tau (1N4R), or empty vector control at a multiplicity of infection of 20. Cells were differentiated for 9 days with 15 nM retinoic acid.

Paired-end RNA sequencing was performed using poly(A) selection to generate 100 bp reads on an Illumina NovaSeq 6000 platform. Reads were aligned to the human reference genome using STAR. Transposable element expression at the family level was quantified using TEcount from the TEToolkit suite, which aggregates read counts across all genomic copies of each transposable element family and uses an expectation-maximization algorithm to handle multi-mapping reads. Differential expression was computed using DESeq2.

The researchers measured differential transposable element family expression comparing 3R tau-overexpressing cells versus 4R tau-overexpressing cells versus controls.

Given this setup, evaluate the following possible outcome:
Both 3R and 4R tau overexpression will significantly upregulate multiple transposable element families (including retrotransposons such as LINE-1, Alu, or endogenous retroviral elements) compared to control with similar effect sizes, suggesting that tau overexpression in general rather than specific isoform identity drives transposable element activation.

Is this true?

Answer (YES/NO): NO